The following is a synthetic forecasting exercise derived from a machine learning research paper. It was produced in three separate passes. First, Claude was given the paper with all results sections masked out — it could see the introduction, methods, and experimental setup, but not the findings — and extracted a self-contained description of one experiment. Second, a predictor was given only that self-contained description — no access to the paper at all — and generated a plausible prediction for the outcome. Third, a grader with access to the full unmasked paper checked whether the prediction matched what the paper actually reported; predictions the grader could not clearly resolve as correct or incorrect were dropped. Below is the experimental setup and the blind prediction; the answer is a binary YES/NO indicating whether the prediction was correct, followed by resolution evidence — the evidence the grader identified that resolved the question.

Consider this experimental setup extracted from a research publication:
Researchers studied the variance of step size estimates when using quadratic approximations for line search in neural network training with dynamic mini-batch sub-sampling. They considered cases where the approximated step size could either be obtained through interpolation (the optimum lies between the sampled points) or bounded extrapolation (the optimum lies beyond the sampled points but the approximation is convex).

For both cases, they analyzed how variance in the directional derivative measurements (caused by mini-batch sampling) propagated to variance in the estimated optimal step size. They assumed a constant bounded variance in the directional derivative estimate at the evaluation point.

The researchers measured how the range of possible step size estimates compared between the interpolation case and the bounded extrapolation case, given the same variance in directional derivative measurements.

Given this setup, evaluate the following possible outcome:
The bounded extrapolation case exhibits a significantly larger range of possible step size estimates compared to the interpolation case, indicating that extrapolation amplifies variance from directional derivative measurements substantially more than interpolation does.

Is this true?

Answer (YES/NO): YES